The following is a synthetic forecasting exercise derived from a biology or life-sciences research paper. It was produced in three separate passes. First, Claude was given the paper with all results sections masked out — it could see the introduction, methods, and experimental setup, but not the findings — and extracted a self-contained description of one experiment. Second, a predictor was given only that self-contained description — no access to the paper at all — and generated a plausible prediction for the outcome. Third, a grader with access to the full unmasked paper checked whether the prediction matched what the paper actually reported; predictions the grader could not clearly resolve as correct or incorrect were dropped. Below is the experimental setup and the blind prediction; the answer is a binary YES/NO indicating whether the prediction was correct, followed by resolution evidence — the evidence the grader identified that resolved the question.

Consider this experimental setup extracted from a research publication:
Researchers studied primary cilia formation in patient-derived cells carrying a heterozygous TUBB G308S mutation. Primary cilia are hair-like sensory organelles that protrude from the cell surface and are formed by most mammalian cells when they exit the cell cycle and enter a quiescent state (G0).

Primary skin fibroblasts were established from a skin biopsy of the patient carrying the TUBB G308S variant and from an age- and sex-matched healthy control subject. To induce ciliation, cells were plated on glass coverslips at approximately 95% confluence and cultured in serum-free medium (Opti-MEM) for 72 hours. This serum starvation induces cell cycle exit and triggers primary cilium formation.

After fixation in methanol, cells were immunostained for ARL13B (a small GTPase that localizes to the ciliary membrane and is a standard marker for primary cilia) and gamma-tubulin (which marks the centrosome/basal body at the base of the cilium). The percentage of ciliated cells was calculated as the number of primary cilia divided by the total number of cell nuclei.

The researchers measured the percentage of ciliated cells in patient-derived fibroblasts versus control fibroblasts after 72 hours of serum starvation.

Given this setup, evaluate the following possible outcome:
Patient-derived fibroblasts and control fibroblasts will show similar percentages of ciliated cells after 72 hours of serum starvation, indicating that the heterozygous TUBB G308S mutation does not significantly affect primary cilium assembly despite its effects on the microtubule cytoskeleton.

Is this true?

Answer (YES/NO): NO